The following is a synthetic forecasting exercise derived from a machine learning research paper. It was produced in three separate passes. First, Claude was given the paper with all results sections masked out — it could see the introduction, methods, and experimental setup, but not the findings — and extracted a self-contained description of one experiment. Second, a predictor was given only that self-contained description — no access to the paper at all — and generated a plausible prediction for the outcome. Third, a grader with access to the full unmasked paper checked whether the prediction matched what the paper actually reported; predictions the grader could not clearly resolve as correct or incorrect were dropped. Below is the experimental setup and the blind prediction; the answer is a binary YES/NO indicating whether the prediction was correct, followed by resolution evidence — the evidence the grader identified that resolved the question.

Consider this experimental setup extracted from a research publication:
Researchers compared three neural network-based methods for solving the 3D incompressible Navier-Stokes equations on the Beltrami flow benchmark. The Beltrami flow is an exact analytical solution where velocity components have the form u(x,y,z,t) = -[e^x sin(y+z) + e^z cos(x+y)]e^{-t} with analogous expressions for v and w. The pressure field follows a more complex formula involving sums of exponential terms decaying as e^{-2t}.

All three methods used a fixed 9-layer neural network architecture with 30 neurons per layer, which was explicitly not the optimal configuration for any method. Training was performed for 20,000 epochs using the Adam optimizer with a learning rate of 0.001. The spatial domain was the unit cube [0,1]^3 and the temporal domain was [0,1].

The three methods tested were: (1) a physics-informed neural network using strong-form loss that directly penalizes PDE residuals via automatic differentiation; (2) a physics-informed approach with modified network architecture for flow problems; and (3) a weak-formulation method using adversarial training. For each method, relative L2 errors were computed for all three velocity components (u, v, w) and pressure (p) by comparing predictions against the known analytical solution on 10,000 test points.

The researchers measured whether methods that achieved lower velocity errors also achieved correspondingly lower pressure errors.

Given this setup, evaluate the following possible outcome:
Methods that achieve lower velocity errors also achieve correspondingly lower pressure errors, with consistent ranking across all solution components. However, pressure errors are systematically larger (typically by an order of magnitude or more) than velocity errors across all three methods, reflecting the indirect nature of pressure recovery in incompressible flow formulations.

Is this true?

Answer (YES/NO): NO